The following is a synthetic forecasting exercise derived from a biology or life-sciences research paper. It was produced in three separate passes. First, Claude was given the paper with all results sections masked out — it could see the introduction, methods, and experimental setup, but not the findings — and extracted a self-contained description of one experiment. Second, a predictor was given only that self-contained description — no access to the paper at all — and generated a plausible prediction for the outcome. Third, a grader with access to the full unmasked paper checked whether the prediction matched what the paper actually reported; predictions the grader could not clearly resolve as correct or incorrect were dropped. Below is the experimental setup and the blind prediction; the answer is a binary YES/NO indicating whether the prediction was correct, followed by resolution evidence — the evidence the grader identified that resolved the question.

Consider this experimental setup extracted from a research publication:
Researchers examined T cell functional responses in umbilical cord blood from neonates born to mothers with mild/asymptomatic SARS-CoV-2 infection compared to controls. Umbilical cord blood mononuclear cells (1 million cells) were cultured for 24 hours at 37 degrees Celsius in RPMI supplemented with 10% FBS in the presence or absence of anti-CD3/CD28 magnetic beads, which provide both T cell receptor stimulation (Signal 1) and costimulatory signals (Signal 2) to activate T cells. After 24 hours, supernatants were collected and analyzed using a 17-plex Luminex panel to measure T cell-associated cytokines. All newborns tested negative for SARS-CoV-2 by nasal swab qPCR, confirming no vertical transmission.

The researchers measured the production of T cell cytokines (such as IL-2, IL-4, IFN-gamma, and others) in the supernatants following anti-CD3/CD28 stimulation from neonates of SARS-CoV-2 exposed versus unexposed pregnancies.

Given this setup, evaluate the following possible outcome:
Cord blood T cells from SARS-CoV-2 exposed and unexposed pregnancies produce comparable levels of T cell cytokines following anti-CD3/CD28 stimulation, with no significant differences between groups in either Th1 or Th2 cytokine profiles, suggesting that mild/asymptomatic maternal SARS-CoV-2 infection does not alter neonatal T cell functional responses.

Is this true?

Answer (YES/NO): NO